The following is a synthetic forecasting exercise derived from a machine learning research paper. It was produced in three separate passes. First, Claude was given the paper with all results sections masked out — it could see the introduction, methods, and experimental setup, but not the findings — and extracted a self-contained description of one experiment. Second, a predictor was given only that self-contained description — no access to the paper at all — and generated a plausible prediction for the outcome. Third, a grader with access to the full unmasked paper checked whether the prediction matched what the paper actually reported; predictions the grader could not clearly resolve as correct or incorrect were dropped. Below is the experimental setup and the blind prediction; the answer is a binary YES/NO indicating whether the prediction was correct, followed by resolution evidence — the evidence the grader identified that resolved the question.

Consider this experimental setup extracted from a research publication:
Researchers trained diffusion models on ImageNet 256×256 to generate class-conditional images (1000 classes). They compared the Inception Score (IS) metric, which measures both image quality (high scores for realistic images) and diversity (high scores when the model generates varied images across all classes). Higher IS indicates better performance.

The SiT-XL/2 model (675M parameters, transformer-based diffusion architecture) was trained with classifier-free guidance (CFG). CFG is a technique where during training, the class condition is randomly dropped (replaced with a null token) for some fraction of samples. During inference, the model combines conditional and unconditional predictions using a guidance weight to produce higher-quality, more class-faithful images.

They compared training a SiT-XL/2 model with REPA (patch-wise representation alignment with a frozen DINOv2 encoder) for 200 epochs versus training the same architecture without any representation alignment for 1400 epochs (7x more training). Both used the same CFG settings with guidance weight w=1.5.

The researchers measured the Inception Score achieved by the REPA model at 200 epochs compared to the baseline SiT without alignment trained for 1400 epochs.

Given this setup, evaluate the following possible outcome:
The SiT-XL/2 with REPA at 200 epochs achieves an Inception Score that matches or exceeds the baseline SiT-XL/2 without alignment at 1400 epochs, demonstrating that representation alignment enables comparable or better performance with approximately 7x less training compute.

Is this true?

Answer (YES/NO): NO